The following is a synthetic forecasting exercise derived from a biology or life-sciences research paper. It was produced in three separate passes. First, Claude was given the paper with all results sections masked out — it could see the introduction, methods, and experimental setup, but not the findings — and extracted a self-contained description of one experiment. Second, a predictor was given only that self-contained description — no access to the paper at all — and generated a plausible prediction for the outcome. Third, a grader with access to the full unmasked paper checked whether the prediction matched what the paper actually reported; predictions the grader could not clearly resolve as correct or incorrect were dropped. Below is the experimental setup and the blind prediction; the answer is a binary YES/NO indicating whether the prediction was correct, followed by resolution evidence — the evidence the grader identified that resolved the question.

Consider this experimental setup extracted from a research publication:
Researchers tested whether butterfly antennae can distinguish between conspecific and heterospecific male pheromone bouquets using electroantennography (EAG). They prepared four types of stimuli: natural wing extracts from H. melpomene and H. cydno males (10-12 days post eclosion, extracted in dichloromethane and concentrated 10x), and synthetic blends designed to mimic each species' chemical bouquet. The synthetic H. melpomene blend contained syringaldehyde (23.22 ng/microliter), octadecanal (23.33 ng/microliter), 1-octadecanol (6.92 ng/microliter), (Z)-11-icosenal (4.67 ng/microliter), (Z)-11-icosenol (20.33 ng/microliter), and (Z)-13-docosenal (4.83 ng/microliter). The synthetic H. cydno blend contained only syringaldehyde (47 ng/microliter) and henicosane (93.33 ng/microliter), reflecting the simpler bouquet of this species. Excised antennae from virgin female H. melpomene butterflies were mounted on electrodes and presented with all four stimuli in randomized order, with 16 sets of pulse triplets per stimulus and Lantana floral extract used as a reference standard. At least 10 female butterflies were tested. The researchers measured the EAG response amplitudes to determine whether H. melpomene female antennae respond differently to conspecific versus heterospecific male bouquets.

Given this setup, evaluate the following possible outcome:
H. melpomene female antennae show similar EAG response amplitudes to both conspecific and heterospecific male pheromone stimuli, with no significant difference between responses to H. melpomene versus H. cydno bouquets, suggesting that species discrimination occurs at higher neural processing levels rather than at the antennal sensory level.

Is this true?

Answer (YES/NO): NO